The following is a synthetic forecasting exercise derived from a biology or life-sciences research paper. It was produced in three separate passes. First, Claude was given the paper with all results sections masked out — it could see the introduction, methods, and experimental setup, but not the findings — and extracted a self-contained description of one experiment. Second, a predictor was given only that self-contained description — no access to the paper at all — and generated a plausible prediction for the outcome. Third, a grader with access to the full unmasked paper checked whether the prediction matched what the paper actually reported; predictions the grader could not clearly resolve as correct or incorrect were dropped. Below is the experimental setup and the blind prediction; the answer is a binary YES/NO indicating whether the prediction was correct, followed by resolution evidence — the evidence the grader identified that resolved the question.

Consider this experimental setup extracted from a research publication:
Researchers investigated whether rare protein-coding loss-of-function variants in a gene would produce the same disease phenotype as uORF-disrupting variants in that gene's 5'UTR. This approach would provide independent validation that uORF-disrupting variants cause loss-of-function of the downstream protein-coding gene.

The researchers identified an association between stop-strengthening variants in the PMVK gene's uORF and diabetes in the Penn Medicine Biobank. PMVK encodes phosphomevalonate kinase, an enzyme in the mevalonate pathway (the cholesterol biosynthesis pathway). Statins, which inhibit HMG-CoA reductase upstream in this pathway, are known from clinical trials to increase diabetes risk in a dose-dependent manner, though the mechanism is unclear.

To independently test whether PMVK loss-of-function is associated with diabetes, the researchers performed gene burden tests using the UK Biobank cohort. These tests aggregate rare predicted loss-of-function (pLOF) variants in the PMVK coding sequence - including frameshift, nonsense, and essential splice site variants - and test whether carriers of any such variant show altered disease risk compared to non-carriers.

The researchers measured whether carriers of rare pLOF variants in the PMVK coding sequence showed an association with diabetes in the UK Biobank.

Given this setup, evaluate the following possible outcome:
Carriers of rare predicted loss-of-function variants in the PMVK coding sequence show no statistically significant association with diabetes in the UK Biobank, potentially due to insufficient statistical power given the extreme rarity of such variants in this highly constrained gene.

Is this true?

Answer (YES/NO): NO